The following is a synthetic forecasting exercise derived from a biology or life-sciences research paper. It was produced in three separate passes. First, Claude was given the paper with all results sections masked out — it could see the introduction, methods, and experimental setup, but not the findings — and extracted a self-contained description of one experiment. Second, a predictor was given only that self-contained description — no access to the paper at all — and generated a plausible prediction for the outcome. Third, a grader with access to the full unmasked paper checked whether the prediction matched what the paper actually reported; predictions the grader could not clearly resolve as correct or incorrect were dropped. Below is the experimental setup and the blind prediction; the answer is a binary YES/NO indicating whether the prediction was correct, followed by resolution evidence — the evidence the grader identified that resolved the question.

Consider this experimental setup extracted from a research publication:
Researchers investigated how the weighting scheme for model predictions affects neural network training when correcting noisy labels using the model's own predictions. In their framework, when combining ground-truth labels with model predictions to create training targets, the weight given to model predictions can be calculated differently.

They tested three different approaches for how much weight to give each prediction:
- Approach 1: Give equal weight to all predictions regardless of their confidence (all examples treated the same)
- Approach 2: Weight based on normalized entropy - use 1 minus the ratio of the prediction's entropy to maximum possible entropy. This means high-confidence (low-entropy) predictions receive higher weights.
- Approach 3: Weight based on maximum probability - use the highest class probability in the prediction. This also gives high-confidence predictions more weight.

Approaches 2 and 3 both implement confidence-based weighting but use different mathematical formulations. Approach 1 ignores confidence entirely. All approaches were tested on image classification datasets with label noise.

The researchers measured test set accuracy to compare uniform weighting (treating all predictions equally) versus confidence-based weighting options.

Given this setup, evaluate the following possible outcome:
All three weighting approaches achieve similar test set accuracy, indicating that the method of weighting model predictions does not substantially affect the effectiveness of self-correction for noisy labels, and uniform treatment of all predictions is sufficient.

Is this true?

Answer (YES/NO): NO